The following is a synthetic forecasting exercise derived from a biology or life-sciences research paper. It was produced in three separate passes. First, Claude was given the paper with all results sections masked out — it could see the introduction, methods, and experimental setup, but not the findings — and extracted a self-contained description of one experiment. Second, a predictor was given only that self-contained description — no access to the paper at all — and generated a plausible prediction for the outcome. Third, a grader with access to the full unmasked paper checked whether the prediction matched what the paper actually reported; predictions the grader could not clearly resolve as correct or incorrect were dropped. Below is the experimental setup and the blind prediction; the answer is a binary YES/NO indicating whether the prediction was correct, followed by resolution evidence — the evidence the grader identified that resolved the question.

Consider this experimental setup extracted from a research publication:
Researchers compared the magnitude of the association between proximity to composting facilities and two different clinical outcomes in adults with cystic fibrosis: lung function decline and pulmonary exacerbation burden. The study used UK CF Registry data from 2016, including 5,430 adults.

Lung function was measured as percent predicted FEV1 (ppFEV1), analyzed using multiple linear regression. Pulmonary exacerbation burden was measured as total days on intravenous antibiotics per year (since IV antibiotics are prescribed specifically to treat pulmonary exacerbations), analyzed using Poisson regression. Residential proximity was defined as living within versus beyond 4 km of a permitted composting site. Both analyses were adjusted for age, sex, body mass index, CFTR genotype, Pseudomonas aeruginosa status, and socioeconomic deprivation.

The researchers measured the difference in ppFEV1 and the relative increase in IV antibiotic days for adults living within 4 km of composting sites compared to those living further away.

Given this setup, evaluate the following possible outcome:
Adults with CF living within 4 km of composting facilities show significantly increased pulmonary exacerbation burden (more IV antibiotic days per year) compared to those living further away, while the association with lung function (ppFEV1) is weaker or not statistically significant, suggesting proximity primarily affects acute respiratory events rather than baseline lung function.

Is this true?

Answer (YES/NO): YES